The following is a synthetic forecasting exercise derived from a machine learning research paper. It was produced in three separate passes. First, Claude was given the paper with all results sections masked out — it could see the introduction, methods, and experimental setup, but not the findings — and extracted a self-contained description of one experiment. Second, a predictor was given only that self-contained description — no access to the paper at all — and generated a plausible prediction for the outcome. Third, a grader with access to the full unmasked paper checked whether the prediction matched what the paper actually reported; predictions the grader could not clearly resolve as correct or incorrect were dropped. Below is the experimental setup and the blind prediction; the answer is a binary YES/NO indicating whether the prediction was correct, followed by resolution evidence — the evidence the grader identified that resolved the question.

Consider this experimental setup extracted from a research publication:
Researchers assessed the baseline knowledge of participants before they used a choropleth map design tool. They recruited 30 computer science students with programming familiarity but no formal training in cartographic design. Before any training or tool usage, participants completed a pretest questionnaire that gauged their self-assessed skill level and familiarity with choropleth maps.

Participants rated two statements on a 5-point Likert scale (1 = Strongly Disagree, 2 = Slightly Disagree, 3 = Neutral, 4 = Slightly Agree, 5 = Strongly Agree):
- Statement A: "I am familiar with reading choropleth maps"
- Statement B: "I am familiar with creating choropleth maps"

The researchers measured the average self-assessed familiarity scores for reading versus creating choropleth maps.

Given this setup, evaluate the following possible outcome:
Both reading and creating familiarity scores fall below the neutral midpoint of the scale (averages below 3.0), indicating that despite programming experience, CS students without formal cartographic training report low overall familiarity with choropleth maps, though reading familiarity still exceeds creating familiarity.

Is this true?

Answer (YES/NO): YES